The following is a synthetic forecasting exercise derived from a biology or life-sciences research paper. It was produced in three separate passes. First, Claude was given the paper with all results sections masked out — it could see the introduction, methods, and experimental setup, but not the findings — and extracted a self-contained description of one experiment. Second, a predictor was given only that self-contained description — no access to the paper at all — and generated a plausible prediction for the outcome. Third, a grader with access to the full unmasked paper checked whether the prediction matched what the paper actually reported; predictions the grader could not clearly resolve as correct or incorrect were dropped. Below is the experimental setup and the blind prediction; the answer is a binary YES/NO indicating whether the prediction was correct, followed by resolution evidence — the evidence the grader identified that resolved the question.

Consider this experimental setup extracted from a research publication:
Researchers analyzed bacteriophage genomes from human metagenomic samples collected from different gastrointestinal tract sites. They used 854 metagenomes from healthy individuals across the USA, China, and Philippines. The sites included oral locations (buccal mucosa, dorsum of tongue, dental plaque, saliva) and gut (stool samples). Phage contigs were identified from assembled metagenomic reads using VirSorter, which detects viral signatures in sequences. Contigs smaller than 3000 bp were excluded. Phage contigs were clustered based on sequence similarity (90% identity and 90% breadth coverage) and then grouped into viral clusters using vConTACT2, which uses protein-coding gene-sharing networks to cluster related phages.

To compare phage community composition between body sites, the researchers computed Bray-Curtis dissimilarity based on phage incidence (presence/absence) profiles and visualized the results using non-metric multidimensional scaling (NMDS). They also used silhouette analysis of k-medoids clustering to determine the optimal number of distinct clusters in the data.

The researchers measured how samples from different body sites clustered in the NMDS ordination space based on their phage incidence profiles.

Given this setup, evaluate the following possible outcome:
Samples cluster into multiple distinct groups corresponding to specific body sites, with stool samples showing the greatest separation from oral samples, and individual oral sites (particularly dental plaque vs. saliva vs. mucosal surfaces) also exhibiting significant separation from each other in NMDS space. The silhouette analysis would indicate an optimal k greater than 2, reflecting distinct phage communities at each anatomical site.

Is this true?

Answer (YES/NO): NO